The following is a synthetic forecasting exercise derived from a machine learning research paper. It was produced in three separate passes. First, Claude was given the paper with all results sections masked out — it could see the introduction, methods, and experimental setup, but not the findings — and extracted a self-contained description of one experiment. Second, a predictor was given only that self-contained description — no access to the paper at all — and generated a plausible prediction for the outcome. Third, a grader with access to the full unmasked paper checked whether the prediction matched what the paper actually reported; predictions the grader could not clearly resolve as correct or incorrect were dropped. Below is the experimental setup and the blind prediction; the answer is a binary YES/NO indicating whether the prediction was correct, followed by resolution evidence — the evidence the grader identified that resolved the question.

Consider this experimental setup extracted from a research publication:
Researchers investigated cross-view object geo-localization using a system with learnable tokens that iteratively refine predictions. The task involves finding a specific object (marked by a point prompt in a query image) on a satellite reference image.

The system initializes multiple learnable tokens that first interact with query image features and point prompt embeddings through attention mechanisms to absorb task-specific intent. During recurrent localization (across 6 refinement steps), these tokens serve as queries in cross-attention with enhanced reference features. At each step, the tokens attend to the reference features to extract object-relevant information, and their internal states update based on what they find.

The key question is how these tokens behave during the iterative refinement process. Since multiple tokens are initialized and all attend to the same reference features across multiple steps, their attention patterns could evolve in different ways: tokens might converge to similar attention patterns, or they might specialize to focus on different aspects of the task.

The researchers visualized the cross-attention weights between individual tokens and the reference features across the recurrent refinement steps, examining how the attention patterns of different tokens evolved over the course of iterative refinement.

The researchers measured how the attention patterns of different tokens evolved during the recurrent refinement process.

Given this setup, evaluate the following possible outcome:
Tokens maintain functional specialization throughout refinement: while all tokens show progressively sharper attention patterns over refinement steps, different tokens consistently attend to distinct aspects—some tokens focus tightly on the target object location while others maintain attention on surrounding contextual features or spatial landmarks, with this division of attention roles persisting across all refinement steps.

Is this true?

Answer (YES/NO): NO